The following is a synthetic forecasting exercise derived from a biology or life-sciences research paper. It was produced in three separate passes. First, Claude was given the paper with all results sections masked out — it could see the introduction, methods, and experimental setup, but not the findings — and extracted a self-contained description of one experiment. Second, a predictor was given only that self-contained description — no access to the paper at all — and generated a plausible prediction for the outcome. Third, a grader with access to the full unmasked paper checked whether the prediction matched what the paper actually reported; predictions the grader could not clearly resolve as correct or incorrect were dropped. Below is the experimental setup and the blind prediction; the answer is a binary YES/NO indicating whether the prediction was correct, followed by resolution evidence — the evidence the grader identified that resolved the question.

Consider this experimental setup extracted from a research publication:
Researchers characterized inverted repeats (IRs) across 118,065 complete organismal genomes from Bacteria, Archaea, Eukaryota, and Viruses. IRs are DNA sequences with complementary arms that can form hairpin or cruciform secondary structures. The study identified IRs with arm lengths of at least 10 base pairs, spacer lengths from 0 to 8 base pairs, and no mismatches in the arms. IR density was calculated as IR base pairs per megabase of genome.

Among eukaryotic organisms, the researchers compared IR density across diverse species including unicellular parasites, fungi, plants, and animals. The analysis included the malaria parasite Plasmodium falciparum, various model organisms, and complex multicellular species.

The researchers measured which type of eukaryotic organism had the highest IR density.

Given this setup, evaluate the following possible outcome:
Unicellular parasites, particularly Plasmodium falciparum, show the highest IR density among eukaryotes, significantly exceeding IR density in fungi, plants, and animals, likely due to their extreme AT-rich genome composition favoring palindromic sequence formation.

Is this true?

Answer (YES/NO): YES